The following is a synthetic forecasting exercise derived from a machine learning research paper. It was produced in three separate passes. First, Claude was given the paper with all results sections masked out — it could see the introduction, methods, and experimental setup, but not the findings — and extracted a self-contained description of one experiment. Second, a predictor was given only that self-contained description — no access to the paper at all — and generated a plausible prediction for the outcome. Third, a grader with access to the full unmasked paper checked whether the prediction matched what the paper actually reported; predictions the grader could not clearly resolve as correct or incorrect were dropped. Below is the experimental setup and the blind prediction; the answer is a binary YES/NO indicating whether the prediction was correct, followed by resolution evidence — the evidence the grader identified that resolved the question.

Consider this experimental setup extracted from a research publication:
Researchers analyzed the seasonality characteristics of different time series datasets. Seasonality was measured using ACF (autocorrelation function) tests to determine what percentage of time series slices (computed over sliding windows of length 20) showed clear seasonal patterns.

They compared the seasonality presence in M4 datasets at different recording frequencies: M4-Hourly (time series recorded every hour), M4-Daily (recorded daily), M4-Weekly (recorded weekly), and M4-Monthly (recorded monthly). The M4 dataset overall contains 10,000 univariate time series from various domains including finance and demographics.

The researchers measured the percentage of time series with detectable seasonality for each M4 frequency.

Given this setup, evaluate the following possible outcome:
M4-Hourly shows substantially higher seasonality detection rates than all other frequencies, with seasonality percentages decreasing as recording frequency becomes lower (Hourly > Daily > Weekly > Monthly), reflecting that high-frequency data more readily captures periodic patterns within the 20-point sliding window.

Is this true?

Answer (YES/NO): NO